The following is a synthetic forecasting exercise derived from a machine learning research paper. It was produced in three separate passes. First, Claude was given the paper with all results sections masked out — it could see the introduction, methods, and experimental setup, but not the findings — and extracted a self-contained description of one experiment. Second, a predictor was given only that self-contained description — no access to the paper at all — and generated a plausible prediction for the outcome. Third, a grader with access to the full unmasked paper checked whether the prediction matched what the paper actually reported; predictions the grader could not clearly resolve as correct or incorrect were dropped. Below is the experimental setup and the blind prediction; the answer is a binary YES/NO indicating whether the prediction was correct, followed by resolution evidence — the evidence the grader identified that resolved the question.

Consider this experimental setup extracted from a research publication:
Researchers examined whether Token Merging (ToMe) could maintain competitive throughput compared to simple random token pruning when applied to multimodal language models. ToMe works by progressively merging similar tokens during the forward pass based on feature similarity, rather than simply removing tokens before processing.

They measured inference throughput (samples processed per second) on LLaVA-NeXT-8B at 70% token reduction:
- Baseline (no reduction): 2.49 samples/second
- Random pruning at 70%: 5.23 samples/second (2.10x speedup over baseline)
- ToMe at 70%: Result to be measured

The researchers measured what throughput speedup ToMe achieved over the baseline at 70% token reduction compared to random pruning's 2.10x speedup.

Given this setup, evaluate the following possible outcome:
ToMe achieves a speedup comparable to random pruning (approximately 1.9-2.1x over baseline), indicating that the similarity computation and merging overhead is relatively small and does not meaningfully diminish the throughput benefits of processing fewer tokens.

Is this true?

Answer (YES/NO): NO